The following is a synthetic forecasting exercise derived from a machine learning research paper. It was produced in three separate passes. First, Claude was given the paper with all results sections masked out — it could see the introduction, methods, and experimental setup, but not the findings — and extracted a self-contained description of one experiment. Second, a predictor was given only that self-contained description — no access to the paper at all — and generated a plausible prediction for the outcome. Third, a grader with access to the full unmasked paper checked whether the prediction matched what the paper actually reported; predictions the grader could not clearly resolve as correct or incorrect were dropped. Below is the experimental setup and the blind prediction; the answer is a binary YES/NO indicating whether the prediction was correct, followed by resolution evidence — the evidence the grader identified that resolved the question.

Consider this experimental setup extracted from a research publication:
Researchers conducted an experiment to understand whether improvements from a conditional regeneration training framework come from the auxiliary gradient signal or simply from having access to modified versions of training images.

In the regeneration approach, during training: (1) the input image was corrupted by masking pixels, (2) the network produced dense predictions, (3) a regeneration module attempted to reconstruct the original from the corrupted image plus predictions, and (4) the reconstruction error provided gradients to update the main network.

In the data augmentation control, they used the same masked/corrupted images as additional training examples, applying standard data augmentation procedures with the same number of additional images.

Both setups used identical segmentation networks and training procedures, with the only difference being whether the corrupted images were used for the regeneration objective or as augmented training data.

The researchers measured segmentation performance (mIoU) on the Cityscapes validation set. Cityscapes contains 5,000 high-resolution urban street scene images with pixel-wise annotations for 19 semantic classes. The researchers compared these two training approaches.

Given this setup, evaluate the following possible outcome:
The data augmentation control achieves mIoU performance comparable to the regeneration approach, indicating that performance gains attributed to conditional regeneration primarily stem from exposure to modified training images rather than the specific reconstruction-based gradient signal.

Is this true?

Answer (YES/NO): NO